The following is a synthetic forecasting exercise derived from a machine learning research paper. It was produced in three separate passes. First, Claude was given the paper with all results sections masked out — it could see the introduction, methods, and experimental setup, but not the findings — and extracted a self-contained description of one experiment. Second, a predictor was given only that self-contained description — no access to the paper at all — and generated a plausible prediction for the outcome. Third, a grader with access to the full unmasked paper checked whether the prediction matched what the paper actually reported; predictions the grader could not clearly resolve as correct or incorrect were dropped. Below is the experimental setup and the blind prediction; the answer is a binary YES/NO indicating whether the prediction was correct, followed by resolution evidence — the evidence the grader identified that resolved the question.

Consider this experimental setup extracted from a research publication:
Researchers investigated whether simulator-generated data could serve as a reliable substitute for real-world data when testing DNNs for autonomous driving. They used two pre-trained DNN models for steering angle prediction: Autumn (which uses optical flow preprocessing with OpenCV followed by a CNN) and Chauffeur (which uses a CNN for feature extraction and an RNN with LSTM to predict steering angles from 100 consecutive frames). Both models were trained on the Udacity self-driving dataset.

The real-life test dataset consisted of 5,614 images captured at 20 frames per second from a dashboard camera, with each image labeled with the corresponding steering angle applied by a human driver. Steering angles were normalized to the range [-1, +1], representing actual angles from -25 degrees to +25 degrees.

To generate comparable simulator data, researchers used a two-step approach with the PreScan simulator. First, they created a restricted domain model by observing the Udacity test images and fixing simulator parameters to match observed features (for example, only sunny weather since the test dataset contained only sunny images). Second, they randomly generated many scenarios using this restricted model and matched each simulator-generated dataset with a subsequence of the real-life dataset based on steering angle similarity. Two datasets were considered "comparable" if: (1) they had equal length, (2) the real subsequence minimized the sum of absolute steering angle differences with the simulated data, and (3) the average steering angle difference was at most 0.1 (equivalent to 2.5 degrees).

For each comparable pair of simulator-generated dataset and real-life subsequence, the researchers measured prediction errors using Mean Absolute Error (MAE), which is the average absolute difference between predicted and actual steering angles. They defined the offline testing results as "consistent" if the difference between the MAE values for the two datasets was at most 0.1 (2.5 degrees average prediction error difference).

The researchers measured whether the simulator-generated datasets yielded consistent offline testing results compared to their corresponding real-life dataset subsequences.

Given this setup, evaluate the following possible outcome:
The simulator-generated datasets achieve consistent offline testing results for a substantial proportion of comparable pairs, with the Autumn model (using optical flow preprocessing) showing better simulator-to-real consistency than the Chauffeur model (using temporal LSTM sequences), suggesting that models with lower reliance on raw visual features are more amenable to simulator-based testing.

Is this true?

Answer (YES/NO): YES